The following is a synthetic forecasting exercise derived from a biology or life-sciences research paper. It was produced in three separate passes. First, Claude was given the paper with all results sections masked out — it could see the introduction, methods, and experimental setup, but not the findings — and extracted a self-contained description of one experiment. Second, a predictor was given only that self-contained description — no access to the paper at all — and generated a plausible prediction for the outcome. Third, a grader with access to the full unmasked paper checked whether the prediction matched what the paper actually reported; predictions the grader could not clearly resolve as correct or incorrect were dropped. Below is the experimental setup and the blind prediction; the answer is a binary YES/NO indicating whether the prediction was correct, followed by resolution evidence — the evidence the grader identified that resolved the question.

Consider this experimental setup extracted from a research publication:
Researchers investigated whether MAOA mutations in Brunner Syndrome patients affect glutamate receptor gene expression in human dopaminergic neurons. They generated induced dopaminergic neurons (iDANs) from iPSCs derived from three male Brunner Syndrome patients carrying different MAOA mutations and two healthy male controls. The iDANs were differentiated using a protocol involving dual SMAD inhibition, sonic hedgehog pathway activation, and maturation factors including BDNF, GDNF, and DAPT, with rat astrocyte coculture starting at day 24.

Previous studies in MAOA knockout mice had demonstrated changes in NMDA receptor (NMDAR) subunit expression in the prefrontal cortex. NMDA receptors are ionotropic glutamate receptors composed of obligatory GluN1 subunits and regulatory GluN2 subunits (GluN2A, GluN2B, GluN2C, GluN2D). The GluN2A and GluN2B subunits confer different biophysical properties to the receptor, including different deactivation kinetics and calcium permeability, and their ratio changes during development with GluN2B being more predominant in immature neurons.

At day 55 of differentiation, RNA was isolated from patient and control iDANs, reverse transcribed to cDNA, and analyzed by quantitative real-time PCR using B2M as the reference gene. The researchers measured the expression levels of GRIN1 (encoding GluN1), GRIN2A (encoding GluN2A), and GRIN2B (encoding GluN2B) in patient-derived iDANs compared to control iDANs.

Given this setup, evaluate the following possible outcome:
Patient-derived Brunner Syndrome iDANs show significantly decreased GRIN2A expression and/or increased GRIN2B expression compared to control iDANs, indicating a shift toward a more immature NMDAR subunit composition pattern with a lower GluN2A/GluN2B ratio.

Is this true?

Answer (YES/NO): NO